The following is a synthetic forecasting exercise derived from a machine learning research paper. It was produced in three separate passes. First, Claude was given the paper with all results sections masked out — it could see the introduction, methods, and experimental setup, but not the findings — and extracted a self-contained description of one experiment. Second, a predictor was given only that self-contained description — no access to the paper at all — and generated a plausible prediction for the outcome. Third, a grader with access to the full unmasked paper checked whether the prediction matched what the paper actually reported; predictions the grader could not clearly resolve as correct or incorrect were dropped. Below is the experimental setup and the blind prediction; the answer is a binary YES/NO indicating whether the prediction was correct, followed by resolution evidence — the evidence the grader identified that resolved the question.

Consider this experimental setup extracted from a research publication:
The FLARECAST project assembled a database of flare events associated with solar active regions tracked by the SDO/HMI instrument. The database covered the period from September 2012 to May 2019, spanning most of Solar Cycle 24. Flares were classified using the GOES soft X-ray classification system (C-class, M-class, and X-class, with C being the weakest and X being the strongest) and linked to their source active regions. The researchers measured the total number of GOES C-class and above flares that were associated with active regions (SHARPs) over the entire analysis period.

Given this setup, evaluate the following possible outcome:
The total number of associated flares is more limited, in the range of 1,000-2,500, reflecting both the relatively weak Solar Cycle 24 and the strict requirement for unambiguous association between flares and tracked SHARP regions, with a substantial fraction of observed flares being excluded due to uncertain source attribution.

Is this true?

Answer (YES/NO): NO